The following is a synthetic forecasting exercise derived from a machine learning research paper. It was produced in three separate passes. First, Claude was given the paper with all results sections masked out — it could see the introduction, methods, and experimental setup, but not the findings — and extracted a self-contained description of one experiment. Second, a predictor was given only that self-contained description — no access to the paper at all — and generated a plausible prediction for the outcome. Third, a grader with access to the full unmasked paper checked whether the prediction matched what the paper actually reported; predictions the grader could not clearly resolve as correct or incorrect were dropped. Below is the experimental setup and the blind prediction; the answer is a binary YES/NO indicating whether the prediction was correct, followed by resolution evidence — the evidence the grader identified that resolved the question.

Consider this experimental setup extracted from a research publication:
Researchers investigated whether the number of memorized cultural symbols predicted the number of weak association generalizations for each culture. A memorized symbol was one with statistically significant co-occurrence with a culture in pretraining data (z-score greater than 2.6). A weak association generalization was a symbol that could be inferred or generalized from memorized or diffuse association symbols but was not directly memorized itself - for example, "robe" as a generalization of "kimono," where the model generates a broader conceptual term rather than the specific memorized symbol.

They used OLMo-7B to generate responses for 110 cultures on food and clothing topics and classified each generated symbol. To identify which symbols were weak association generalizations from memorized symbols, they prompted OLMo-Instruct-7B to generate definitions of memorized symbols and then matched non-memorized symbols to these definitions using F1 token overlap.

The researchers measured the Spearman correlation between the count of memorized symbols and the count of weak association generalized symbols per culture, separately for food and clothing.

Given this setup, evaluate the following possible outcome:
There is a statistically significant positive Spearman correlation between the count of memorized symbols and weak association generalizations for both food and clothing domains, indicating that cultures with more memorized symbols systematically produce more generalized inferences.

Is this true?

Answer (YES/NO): NO